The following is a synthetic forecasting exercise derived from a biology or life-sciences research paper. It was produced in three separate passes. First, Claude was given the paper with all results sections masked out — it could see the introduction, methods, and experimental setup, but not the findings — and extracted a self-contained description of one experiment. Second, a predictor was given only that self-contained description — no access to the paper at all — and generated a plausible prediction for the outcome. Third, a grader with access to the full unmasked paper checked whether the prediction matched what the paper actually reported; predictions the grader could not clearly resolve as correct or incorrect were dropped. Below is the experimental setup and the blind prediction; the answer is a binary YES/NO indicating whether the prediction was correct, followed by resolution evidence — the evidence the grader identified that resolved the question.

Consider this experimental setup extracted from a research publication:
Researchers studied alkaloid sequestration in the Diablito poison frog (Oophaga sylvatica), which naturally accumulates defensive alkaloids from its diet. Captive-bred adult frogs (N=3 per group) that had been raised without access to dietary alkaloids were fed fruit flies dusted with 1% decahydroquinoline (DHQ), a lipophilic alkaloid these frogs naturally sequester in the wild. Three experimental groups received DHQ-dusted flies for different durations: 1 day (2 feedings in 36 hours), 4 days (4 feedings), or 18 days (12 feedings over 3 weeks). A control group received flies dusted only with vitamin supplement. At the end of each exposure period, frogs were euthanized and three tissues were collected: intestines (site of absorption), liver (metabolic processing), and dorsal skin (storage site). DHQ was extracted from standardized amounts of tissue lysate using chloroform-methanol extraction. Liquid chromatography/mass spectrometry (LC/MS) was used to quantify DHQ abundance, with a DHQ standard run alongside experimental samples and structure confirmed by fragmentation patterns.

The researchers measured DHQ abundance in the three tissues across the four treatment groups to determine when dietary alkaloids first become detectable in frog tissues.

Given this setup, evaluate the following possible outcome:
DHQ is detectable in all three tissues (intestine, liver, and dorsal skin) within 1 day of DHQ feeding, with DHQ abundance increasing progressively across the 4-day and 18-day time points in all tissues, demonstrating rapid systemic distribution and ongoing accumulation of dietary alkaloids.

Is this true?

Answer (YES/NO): NO